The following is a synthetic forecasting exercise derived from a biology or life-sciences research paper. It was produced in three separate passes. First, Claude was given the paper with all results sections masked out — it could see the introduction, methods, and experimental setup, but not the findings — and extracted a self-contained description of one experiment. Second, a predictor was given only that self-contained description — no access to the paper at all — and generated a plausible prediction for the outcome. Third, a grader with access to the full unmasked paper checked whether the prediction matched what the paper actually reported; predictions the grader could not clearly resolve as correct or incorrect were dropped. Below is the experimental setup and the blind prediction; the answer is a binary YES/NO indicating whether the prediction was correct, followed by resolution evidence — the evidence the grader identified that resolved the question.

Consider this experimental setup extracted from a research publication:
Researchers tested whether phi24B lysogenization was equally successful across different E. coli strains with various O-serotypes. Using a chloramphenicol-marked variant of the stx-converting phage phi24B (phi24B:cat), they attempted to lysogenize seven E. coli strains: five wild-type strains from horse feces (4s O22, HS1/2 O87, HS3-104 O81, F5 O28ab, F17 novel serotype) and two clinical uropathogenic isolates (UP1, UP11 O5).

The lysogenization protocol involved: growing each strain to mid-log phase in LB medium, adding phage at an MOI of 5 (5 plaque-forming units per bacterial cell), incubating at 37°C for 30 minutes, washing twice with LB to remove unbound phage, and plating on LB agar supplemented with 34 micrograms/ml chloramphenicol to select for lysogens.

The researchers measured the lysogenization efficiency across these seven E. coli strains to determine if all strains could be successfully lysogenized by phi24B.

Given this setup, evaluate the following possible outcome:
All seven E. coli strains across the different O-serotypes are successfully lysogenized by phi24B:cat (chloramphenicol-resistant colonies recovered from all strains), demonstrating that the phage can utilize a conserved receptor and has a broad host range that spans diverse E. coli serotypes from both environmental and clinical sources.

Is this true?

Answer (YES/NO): NO